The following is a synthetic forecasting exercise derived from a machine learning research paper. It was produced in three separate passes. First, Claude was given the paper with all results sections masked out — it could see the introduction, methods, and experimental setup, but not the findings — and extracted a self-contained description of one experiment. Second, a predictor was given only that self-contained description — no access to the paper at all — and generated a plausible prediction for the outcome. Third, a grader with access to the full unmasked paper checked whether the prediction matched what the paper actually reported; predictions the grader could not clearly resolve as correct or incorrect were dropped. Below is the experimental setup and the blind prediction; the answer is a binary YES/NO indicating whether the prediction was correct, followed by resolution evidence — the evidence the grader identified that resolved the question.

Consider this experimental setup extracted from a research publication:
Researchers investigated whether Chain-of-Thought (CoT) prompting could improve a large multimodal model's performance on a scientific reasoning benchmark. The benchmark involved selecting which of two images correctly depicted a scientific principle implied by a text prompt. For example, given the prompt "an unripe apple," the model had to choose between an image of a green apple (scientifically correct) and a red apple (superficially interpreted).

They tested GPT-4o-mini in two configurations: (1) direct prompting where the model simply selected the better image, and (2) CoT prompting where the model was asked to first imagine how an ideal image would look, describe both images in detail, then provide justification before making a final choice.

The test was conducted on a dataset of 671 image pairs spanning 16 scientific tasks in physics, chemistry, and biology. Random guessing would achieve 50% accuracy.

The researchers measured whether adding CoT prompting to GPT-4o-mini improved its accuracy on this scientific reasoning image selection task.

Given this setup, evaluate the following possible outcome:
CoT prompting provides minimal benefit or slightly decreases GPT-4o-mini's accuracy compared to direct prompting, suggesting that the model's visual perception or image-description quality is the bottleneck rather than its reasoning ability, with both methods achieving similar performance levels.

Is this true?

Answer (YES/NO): YES